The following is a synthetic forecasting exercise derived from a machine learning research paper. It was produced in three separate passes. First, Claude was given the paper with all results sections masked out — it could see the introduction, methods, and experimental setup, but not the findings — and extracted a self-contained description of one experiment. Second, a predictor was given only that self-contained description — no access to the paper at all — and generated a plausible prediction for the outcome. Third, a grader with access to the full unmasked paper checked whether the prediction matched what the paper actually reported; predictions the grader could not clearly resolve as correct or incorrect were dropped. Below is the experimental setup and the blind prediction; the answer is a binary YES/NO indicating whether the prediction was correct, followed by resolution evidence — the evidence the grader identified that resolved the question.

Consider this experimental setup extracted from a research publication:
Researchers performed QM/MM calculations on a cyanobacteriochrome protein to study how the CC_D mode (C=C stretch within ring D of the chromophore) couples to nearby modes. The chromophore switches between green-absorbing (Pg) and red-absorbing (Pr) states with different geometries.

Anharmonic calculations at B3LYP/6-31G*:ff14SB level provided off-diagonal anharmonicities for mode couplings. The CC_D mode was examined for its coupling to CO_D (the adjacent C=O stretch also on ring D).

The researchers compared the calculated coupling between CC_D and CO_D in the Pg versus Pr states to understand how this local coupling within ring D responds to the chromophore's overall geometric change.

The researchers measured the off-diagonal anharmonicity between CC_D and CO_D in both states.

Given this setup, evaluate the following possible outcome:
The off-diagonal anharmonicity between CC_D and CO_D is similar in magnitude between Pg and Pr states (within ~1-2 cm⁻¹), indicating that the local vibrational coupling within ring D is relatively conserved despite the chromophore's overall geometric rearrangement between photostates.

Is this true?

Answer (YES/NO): YES